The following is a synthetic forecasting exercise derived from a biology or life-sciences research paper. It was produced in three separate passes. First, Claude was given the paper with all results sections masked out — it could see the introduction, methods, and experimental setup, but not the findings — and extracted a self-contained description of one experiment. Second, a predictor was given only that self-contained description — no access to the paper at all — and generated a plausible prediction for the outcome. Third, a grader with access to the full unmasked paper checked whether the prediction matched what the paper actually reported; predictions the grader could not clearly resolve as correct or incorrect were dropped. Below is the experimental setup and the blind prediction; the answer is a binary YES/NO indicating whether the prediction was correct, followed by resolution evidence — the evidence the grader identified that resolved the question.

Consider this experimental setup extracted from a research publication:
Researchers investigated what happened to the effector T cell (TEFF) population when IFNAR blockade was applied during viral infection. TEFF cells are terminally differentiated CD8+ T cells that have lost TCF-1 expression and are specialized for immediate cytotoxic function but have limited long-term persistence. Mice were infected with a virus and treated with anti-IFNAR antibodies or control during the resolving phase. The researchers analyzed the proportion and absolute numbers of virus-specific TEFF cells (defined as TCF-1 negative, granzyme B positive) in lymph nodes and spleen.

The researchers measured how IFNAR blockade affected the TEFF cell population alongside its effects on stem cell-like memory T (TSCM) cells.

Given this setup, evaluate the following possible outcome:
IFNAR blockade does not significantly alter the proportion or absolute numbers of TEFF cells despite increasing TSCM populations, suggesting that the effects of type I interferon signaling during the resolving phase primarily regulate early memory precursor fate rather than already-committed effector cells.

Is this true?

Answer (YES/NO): NO